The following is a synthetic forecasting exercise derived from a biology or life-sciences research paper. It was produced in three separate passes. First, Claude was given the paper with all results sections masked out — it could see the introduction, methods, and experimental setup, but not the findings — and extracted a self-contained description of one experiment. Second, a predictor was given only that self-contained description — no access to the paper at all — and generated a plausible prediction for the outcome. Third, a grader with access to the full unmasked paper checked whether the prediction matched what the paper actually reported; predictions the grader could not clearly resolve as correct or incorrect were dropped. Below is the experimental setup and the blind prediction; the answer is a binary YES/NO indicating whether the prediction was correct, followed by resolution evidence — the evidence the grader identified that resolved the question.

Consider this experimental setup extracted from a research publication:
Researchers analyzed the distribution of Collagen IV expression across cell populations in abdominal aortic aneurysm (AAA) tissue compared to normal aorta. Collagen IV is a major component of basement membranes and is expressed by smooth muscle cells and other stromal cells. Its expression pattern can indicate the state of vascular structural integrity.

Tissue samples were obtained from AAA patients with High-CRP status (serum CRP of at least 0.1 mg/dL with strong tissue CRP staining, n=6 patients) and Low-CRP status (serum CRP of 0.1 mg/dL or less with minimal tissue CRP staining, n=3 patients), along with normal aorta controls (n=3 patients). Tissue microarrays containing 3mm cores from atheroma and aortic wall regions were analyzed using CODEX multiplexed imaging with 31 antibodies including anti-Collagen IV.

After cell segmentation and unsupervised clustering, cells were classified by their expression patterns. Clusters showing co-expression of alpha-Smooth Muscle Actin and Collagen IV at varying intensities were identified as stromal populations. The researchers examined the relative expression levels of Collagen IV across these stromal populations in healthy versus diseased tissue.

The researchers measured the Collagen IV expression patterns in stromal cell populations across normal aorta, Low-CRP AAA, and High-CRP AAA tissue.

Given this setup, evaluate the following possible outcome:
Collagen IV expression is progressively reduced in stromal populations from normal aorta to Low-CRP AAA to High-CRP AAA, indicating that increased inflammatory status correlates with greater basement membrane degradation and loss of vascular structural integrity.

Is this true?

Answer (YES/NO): NO